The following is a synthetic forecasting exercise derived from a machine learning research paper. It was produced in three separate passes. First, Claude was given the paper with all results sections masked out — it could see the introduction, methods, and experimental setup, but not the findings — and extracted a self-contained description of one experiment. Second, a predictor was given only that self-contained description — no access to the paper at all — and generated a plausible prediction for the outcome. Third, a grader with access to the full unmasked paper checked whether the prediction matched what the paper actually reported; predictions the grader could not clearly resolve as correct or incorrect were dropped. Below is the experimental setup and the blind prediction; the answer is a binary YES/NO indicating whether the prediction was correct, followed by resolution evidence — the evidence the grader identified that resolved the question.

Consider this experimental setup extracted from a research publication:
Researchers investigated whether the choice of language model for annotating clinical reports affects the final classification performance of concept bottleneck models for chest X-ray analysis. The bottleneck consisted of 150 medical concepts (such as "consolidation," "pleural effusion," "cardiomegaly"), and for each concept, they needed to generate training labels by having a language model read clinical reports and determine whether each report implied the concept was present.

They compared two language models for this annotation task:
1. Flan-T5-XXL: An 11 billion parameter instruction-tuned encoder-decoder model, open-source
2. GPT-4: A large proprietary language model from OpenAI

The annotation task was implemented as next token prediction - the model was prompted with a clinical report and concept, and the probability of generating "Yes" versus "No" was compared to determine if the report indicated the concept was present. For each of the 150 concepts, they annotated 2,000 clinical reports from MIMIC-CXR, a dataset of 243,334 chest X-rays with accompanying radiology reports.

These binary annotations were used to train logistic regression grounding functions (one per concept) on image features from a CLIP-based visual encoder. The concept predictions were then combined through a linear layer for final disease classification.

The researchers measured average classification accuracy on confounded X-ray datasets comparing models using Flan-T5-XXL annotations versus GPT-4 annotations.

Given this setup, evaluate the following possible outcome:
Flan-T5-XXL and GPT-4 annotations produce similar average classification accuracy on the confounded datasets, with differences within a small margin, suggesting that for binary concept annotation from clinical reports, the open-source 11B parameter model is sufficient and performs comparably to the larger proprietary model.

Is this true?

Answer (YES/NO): YES